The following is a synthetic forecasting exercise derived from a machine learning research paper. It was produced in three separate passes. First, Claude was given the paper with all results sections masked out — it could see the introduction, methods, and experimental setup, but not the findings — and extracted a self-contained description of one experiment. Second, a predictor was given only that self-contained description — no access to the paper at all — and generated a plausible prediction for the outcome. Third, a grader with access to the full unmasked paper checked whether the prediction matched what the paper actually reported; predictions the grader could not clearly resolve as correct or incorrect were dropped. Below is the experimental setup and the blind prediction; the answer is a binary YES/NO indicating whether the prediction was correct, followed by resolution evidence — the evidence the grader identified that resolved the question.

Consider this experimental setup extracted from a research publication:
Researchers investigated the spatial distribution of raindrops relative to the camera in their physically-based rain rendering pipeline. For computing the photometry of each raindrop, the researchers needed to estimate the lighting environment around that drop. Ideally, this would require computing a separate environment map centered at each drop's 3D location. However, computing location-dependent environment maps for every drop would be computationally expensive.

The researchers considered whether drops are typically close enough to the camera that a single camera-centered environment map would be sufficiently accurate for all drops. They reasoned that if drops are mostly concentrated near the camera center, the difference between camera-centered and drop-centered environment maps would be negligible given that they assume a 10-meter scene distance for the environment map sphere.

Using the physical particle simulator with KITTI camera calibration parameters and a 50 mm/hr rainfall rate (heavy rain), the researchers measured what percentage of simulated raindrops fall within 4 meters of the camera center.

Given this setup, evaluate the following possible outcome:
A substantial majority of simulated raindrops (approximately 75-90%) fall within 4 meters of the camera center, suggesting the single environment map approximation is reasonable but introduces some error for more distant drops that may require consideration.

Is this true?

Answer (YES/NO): NO